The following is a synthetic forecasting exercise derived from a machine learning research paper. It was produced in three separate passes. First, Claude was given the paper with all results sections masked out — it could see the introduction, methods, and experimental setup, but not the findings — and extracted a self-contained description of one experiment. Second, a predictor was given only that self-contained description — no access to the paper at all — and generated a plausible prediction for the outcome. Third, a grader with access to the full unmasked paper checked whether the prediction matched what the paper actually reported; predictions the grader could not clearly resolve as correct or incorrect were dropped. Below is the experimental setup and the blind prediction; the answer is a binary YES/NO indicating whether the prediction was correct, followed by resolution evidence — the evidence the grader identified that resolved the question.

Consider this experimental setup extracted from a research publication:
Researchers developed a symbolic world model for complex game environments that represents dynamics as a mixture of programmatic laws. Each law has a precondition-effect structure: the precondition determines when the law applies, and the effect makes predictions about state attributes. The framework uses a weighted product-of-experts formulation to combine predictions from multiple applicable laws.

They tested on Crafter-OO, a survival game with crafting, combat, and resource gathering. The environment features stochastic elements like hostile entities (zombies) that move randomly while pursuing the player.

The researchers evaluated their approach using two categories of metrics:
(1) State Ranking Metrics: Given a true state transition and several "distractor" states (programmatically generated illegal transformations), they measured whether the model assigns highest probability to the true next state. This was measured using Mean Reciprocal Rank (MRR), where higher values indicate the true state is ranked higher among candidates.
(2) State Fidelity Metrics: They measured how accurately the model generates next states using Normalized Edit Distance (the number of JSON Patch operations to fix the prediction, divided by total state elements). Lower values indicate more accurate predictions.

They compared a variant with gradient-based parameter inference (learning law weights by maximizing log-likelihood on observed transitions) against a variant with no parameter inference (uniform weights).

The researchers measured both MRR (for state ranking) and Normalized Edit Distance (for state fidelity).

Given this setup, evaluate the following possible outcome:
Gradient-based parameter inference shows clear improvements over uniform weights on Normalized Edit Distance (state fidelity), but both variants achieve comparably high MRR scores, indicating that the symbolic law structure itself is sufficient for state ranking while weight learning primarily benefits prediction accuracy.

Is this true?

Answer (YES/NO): NO